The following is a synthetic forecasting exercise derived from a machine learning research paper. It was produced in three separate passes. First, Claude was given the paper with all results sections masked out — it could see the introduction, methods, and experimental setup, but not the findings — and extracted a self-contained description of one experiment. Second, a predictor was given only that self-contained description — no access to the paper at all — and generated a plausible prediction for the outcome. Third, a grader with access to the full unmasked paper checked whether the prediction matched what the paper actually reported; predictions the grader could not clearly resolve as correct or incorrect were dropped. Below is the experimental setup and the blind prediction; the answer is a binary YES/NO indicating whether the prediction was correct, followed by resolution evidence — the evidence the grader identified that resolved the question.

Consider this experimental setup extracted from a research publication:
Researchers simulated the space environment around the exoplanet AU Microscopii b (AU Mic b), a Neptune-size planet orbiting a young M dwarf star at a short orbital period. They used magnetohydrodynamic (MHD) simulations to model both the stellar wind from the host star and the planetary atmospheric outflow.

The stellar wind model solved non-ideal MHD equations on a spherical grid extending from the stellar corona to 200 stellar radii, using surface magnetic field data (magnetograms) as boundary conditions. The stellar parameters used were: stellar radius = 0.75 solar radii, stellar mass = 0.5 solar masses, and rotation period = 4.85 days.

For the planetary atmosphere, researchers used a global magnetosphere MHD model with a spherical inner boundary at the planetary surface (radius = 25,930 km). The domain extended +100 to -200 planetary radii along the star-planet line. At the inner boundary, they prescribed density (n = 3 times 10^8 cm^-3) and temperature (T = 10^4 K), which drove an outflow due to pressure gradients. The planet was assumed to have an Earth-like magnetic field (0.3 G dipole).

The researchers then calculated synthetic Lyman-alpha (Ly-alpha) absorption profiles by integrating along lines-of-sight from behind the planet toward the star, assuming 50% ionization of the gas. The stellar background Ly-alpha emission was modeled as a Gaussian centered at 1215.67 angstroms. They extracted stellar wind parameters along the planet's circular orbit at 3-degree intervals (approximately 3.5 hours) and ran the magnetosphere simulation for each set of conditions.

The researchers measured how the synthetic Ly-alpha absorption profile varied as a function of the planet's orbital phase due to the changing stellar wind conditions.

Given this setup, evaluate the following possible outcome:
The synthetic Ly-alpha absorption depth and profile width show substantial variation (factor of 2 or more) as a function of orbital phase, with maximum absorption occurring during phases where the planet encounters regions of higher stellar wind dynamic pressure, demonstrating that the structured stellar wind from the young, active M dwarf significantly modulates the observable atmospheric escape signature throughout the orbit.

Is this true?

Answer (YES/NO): YES